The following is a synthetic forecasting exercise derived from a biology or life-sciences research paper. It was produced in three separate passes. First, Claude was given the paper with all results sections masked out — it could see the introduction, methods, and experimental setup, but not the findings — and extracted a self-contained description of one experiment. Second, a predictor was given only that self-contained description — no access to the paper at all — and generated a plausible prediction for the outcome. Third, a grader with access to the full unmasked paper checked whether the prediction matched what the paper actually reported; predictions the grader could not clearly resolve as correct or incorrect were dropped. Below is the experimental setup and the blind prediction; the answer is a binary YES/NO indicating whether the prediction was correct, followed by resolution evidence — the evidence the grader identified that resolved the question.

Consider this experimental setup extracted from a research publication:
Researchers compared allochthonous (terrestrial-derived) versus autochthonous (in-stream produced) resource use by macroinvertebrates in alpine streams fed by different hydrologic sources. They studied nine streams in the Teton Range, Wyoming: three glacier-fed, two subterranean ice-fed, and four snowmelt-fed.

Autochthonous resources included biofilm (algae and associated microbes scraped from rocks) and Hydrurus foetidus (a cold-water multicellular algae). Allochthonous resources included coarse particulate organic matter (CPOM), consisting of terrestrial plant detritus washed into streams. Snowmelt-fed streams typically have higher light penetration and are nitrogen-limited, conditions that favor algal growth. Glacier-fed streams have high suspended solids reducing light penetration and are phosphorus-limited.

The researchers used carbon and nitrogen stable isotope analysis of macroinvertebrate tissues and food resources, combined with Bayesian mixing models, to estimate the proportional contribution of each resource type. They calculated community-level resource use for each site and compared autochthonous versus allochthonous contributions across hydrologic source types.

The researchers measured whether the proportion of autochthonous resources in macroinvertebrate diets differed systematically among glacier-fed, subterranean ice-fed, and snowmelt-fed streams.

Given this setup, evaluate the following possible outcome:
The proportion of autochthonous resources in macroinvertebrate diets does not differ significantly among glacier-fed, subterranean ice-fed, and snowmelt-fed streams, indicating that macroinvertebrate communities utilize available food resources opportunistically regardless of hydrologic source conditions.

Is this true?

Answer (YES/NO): NO